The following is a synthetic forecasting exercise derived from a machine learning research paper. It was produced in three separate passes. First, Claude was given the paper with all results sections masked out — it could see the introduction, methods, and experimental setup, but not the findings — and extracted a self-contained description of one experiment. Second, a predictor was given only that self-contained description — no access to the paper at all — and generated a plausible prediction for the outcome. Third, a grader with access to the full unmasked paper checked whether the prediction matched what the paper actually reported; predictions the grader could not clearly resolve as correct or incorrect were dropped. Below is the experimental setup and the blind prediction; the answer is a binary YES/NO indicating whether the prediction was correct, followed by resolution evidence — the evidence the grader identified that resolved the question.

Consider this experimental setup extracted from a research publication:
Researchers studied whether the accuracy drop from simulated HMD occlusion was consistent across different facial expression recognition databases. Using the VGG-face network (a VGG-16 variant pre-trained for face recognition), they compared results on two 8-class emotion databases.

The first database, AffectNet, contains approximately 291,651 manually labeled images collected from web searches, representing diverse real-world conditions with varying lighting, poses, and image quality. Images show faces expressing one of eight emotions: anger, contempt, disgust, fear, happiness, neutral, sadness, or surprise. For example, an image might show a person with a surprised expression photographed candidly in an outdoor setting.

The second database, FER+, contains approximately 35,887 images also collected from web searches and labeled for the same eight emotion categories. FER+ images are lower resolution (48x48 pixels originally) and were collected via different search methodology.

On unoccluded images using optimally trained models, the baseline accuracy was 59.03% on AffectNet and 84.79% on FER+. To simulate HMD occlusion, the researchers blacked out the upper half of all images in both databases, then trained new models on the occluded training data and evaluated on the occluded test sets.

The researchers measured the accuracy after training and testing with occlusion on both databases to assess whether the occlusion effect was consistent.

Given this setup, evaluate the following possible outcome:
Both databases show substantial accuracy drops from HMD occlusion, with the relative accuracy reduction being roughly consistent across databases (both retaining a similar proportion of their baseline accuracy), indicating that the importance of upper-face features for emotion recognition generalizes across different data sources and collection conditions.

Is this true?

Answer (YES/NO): NO